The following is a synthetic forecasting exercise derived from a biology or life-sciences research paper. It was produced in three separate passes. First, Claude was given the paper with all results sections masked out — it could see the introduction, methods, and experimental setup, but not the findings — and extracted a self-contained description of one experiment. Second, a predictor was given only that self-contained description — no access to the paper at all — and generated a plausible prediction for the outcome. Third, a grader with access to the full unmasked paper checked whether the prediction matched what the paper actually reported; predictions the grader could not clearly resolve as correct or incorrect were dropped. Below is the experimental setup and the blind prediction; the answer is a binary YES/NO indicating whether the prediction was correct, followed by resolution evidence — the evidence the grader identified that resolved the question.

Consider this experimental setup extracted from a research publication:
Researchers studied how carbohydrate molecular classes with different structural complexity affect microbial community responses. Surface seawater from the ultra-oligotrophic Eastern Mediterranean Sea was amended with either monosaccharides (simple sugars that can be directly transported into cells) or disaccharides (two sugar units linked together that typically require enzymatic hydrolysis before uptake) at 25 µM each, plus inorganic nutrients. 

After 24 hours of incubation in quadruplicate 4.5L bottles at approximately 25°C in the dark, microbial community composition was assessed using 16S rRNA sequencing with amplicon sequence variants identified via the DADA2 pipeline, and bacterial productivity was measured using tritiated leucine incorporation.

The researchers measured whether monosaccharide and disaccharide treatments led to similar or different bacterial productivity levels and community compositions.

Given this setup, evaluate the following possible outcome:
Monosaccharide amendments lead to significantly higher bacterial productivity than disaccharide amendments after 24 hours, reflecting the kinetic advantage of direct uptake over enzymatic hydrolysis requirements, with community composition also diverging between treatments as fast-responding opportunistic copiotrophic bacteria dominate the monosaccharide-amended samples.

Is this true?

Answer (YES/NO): NO